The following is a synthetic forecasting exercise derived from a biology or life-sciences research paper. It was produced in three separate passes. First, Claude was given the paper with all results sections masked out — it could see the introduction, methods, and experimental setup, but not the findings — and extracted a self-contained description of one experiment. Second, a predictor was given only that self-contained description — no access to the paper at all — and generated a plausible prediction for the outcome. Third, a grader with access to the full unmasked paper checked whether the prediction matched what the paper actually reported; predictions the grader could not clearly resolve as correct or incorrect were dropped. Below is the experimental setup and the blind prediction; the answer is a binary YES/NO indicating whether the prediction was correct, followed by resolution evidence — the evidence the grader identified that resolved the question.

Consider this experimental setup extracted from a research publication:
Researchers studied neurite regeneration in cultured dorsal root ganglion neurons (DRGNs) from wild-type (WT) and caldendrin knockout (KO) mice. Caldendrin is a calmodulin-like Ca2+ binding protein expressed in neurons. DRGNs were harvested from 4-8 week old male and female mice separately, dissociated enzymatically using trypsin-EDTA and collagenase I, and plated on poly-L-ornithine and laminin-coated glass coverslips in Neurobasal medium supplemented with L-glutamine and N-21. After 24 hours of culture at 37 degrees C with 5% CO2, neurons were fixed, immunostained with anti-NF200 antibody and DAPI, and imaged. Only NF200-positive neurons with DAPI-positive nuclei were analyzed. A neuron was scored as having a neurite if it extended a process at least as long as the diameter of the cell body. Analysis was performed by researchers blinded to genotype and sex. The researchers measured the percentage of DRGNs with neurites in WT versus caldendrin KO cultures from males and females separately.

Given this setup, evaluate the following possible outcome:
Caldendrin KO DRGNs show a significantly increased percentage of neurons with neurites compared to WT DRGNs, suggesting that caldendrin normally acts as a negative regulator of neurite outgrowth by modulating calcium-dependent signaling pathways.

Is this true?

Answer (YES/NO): YES